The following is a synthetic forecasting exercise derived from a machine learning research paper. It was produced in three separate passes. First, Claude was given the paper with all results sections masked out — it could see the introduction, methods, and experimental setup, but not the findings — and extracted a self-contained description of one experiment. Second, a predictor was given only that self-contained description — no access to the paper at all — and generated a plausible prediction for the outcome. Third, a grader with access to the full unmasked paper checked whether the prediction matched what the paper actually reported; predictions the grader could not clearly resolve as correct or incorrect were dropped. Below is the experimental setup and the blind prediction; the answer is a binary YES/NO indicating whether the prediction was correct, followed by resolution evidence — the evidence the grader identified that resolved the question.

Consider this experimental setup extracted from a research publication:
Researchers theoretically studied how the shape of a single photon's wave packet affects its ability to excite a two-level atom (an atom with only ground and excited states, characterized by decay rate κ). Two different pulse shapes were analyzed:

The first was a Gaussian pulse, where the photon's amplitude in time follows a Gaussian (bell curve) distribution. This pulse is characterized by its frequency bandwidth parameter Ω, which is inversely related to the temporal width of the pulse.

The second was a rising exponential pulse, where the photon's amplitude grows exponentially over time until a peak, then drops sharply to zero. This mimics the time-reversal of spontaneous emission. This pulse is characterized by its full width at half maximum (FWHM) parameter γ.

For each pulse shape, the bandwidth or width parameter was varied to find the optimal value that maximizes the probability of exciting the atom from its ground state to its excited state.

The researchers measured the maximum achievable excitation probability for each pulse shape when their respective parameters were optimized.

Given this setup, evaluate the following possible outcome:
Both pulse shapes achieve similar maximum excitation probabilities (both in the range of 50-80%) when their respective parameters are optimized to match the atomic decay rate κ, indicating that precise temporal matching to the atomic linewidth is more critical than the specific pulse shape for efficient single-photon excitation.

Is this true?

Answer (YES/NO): NO